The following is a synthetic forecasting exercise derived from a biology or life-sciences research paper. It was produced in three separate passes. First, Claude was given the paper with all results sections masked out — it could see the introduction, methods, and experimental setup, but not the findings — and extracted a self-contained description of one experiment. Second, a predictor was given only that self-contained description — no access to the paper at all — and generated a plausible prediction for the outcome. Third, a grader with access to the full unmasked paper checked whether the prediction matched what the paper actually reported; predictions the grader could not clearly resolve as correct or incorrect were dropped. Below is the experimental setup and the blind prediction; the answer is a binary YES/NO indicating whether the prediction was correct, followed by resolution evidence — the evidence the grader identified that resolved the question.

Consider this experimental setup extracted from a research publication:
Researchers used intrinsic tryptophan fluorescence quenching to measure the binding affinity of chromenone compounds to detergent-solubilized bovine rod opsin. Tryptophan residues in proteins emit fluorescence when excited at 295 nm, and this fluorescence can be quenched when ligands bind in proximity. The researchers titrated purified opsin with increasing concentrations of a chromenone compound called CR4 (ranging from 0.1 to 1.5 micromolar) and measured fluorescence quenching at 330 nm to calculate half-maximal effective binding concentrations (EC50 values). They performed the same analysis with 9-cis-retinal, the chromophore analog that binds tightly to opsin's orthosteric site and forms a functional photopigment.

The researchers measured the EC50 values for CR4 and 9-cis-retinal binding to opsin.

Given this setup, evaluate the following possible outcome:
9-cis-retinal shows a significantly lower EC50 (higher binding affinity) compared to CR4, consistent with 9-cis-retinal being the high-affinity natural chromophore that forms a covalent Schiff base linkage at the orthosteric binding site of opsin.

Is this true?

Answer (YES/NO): NO